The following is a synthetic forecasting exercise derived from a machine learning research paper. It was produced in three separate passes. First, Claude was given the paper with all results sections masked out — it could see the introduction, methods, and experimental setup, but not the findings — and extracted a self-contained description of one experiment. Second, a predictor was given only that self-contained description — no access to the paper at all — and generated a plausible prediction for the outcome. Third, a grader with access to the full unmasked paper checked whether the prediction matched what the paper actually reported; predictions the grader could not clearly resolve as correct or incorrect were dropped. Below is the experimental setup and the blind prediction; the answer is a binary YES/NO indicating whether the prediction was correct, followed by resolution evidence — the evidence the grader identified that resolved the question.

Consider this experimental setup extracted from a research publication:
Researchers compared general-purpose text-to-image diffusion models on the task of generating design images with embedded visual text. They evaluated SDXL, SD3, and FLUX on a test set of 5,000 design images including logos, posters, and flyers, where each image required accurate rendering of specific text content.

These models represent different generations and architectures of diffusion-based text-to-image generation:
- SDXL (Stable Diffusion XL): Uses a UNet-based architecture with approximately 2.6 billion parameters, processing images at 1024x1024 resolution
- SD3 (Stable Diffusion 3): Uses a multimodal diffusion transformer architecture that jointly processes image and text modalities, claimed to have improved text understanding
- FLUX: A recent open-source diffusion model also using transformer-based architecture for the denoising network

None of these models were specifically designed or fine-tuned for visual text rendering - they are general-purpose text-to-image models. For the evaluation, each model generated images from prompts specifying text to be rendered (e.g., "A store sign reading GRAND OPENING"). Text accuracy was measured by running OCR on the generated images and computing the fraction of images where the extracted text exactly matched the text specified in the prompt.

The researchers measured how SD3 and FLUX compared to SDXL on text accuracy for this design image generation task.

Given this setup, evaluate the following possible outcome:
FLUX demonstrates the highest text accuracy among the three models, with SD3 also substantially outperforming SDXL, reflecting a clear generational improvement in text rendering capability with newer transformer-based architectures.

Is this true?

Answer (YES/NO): YES